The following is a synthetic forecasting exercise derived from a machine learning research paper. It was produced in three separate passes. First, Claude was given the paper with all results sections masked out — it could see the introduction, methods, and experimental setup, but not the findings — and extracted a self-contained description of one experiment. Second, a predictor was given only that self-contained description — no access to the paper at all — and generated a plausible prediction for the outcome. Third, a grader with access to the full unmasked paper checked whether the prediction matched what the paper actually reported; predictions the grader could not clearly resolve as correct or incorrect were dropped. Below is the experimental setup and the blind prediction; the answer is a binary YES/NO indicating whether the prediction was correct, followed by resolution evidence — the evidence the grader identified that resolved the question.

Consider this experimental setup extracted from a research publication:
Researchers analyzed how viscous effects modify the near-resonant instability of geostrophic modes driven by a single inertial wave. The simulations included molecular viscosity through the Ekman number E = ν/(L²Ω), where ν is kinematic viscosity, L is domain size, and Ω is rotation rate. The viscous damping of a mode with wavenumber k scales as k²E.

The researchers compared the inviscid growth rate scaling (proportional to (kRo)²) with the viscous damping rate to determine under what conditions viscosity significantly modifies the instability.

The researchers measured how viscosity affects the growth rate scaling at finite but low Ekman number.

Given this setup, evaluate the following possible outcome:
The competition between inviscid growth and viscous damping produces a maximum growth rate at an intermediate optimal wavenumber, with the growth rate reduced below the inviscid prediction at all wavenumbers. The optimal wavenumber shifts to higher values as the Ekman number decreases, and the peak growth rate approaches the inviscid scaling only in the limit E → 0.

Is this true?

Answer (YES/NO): NO